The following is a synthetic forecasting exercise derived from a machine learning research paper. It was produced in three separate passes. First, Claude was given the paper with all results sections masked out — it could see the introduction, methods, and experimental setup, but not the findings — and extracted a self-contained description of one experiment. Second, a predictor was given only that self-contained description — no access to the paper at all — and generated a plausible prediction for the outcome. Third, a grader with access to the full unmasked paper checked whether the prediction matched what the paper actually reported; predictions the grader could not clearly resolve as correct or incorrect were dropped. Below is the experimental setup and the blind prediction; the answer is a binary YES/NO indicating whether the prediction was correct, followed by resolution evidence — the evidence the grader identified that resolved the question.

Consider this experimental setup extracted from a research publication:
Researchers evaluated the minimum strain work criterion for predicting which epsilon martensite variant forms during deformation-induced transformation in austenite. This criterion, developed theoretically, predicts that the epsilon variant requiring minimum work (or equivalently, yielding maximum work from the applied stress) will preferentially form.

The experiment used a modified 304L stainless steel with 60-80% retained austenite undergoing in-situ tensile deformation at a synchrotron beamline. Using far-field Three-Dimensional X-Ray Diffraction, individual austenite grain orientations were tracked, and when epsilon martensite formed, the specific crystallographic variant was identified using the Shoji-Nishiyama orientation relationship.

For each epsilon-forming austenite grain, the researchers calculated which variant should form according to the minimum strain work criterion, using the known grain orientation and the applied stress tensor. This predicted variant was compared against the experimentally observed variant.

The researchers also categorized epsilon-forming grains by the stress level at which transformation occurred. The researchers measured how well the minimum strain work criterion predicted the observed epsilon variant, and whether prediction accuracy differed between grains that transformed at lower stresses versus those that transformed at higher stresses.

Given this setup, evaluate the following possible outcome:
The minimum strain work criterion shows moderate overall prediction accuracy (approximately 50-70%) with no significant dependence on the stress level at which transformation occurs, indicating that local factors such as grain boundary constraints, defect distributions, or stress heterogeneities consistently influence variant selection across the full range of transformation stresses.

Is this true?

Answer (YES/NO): NO